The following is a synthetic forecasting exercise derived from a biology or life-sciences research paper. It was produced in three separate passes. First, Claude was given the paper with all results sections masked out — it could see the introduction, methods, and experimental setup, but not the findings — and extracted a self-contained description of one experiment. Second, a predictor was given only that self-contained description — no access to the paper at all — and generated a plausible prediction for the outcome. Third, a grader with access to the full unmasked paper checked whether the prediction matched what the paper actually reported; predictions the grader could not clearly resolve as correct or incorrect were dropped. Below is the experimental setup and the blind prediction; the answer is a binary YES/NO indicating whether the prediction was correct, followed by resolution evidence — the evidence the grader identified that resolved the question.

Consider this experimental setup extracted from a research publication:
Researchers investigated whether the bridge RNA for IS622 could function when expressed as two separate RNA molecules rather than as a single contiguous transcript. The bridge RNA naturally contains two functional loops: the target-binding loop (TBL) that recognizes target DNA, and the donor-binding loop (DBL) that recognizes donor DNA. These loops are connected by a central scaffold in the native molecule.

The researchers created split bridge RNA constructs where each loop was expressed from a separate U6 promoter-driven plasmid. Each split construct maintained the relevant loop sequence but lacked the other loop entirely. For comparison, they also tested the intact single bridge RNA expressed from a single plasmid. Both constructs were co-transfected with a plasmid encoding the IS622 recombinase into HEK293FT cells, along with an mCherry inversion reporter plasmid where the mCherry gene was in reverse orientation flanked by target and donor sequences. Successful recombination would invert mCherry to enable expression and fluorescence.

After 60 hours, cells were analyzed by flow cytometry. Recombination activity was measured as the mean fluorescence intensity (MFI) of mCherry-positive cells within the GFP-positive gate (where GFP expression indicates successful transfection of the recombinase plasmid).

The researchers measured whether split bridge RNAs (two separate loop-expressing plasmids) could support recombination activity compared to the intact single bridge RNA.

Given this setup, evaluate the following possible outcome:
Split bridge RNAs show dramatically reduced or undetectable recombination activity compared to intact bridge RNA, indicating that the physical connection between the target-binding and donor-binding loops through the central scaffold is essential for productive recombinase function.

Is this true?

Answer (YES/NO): NO